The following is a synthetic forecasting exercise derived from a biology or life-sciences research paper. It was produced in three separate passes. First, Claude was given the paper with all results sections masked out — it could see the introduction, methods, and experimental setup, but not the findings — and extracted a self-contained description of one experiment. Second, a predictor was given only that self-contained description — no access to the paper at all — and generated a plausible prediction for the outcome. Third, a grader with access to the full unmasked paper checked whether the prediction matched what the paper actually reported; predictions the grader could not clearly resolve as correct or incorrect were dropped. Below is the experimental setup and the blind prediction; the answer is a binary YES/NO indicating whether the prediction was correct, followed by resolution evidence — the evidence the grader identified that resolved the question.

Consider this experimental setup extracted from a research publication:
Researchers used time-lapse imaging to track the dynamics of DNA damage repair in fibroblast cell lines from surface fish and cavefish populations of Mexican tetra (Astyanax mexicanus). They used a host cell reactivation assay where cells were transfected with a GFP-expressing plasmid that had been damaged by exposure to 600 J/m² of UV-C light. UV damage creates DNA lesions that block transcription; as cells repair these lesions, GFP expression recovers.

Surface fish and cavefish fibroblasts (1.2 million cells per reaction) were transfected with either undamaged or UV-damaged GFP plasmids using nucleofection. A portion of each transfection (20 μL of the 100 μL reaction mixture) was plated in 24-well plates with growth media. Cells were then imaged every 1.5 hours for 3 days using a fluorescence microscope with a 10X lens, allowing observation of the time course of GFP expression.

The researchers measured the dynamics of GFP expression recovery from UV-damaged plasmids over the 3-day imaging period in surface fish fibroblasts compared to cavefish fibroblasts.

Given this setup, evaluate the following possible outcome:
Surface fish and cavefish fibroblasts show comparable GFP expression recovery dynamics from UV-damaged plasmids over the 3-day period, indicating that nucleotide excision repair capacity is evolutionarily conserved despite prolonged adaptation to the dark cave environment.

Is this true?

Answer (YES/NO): NO